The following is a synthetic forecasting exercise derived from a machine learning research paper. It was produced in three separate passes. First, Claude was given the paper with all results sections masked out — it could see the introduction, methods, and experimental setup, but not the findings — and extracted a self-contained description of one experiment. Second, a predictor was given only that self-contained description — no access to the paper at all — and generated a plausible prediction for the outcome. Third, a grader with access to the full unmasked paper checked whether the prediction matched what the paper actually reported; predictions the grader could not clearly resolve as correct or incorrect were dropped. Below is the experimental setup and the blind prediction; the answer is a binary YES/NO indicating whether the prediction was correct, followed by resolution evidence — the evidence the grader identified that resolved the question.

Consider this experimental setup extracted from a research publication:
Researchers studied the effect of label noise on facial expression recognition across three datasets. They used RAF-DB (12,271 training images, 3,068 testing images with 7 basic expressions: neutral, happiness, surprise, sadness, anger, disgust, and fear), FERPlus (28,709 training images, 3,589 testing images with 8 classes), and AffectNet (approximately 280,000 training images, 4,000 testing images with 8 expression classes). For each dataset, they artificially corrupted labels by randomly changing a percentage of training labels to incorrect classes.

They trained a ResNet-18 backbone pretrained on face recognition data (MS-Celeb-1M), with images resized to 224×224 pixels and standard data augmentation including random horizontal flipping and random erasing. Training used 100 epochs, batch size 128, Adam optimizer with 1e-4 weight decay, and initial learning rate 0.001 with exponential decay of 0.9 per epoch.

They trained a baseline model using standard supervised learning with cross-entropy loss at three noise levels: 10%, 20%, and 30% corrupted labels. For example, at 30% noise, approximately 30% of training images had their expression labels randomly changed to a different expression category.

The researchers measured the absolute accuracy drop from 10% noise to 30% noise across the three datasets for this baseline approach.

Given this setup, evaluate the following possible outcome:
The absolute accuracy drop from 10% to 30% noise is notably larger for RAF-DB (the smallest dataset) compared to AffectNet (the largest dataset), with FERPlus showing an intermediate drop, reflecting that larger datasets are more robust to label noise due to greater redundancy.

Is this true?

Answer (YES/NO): NO